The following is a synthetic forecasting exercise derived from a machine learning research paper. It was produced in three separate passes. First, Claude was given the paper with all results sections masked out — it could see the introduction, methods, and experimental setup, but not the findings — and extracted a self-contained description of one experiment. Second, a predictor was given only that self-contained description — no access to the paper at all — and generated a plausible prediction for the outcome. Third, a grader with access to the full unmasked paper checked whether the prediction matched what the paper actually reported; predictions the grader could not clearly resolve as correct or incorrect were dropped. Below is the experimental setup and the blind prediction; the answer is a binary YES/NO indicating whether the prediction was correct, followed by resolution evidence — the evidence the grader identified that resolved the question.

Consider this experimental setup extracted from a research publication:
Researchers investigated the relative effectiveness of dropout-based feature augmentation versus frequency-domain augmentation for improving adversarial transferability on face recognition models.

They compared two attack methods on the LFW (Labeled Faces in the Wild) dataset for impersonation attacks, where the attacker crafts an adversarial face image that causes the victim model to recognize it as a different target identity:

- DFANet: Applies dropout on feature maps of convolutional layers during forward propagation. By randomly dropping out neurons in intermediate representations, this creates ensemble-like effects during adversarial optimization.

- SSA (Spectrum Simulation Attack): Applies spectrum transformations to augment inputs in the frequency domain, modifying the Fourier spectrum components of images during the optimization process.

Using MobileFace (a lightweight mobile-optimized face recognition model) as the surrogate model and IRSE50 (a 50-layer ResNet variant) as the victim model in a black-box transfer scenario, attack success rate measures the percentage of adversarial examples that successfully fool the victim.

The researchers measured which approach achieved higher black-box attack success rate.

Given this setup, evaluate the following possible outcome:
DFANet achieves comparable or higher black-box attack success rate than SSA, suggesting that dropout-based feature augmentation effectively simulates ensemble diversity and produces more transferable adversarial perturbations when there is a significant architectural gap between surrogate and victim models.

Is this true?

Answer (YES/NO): NO